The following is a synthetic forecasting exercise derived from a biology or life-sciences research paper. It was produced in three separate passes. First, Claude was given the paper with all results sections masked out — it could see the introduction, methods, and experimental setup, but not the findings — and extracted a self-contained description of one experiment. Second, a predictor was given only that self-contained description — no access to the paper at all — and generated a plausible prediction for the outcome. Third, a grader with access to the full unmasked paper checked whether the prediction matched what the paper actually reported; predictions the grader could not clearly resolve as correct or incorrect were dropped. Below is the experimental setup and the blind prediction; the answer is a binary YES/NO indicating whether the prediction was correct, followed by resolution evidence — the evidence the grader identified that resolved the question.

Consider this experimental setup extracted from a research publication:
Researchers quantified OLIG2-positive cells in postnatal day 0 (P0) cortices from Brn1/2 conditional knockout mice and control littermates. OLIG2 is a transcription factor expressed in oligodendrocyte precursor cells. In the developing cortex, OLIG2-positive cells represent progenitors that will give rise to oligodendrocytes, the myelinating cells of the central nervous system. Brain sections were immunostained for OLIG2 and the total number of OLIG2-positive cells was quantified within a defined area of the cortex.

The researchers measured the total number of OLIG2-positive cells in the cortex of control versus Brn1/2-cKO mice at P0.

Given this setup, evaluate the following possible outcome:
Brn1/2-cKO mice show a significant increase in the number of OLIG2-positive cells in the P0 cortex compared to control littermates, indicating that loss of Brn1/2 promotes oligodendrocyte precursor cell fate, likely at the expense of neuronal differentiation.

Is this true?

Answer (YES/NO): YES